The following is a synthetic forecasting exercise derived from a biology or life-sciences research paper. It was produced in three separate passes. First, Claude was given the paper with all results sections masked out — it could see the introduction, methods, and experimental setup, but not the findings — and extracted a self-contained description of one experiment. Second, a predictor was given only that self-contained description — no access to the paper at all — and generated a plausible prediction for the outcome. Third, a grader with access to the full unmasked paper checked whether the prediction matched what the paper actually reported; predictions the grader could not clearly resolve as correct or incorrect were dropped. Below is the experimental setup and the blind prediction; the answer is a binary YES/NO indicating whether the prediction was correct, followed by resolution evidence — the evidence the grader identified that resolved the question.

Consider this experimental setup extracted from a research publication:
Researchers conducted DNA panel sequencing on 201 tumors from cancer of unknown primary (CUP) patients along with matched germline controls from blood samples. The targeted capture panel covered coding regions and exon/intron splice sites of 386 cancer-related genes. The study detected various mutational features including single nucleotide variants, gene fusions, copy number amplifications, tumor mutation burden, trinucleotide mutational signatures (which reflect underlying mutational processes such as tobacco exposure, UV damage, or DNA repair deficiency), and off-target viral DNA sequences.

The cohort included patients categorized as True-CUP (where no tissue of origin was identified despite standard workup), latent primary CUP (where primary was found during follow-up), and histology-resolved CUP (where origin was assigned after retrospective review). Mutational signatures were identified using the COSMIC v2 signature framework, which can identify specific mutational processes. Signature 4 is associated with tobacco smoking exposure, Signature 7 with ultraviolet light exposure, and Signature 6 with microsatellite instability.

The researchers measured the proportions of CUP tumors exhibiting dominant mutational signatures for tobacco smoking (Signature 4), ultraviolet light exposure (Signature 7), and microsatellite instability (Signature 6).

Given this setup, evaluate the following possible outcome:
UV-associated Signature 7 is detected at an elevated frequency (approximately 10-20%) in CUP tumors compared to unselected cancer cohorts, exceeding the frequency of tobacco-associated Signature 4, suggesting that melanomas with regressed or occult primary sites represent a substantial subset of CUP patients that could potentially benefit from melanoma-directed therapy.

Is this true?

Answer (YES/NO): NO